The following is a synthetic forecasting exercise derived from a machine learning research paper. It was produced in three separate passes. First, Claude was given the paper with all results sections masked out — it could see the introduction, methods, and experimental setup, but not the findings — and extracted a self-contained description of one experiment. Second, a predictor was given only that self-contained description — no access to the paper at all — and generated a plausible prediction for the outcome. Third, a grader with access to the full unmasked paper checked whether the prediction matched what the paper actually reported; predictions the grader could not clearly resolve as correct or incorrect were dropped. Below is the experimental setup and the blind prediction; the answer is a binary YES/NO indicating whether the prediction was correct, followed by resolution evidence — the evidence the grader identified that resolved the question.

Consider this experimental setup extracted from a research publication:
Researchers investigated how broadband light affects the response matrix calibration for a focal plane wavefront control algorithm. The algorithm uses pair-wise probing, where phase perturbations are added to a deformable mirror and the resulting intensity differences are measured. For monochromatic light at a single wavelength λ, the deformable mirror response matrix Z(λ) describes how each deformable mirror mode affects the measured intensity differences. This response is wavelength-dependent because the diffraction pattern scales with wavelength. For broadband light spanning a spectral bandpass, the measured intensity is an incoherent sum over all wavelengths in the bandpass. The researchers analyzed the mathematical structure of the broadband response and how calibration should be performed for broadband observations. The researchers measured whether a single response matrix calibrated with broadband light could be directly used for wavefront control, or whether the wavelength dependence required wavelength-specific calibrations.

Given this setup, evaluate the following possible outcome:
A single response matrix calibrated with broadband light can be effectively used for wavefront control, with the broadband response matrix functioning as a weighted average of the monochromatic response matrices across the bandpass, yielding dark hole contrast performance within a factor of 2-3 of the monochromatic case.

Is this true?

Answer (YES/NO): NO